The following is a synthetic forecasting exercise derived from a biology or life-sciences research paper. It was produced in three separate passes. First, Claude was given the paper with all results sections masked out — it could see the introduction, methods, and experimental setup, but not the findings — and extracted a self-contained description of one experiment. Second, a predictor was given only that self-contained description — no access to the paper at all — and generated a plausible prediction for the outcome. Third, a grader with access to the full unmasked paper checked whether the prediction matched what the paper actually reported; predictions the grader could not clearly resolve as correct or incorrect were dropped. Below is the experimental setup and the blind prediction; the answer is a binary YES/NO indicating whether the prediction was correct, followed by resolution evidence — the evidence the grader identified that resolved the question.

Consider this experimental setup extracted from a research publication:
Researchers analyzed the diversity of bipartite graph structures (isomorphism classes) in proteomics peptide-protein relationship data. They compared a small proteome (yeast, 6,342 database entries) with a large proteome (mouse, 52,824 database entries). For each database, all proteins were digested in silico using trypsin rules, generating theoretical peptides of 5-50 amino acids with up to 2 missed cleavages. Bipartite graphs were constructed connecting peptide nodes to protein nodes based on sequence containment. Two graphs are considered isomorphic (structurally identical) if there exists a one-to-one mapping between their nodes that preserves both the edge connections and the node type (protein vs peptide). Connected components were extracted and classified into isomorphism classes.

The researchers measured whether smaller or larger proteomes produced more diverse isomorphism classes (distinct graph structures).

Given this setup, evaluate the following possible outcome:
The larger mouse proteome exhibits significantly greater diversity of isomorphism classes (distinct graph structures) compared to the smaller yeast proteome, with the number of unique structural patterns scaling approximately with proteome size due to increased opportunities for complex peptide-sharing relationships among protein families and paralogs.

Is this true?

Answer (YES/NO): NO